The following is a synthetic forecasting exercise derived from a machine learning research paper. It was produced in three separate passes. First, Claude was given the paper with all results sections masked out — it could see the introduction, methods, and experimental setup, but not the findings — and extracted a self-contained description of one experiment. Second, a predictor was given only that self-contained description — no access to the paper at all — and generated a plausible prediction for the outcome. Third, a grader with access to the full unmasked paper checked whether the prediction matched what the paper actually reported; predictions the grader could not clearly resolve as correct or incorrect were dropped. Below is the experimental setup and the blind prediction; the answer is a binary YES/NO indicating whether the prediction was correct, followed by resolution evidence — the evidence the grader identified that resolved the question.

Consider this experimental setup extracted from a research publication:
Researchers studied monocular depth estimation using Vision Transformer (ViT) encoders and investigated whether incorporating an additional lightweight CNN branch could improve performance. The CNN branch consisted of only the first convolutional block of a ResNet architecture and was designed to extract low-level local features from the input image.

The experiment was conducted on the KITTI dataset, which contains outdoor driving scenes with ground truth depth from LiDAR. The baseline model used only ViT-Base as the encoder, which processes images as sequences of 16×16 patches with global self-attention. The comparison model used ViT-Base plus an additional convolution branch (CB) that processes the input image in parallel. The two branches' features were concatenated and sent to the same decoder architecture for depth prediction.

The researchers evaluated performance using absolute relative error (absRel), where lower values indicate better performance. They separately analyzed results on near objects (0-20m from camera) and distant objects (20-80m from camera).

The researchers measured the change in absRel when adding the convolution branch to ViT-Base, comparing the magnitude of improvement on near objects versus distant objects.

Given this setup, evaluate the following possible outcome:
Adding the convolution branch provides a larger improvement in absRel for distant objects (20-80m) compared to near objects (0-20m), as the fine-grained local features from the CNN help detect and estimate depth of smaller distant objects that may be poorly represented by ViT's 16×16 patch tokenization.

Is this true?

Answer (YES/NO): NO